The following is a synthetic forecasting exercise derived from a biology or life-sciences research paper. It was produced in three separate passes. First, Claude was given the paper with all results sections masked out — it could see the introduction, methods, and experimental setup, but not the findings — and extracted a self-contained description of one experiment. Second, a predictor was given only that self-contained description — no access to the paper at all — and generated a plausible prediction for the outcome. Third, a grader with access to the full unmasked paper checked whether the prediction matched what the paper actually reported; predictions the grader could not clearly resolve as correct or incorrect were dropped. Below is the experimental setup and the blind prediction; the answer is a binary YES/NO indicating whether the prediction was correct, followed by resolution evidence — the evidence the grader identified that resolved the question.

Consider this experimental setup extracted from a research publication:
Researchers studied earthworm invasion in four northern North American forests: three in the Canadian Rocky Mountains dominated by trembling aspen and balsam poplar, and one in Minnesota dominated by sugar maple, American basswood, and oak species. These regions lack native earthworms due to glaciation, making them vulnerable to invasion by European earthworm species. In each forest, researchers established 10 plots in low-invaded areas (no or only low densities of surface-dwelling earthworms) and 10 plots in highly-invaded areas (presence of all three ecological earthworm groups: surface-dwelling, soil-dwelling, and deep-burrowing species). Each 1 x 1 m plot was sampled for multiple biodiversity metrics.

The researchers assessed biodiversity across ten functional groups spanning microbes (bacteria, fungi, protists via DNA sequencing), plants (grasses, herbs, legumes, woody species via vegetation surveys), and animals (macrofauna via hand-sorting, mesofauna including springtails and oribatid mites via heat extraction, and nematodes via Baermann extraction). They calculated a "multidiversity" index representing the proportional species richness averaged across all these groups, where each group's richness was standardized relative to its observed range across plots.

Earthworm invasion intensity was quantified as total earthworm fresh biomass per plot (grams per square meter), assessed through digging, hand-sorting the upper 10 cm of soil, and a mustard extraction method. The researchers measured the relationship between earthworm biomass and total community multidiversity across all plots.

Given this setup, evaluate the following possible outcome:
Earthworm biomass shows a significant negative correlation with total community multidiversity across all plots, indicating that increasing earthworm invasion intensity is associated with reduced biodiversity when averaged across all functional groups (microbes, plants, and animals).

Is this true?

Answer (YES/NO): YES